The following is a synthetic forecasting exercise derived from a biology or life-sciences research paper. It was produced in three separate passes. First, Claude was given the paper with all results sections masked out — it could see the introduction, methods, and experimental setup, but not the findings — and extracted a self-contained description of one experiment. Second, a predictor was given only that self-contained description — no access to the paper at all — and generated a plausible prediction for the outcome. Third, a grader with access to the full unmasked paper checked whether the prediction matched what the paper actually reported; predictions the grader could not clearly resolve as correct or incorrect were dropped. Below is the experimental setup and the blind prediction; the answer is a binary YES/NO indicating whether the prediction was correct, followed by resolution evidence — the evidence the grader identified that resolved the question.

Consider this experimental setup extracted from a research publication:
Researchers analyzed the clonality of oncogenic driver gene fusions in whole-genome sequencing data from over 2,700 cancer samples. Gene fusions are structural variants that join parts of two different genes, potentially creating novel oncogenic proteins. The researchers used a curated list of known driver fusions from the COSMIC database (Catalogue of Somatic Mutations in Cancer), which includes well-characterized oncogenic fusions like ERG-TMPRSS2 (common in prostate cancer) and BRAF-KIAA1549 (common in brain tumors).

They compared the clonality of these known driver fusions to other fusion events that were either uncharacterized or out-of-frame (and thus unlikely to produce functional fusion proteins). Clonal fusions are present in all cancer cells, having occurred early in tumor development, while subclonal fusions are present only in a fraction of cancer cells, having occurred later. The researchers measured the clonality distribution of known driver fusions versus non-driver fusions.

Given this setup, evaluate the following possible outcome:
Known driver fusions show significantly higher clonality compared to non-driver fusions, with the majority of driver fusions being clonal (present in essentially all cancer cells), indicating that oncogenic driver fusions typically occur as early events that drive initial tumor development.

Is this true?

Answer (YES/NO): YES